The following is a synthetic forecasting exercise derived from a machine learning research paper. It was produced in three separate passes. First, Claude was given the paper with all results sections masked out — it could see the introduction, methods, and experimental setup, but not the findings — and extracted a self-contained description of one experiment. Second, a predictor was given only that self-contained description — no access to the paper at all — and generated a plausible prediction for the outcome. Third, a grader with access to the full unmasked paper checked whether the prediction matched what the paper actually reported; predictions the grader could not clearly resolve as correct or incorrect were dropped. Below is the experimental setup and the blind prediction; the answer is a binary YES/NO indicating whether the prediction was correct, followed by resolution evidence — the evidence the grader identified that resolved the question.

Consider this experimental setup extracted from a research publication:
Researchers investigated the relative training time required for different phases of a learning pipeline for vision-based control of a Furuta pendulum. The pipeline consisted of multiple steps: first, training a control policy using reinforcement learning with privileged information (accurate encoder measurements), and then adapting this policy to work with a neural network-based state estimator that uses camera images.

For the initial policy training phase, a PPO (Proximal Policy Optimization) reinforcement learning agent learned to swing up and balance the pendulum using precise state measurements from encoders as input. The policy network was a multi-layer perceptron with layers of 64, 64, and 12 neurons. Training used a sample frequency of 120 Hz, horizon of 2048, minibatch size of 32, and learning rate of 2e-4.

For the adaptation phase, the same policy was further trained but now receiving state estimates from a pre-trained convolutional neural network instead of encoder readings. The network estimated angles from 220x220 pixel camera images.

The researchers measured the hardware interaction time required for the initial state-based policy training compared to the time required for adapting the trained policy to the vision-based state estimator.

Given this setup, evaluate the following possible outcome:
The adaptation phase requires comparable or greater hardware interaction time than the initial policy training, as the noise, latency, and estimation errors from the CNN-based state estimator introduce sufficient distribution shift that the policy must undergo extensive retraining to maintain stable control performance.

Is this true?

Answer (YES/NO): NO